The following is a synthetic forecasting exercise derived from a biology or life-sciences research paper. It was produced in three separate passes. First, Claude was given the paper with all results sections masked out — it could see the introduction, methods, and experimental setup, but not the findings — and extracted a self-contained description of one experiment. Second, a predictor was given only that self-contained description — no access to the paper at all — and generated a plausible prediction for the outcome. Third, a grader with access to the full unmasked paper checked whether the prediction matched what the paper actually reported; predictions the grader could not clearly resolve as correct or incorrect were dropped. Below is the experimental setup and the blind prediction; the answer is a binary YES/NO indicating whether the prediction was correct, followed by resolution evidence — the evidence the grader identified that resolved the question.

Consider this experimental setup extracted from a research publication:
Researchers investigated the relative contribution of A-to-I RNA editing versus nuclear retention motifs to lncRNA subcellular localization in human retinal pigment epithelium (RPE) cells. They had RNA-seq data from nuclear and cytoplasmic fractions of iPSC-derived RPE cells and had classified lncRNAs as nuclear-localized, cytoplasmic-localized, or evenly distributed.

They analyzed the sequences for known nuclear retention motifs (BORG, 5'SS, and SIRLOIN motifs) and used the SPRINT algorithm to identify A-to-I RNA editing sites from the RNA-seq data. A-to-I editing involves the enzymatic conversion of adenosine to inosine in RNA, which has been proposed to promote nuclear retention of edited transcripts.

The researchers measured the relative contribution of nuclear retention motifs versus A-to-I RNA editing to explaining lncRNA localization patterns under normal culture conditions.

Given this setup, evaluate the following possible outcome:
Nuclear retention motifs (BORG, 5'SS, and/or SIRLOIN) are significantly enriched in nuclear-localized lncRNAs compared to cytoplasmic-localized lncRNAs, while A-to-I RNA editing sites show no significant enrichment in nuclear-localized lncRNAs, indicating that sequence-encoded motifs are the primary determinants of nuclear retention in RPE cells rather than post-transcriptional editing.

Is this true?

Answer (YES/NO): NO